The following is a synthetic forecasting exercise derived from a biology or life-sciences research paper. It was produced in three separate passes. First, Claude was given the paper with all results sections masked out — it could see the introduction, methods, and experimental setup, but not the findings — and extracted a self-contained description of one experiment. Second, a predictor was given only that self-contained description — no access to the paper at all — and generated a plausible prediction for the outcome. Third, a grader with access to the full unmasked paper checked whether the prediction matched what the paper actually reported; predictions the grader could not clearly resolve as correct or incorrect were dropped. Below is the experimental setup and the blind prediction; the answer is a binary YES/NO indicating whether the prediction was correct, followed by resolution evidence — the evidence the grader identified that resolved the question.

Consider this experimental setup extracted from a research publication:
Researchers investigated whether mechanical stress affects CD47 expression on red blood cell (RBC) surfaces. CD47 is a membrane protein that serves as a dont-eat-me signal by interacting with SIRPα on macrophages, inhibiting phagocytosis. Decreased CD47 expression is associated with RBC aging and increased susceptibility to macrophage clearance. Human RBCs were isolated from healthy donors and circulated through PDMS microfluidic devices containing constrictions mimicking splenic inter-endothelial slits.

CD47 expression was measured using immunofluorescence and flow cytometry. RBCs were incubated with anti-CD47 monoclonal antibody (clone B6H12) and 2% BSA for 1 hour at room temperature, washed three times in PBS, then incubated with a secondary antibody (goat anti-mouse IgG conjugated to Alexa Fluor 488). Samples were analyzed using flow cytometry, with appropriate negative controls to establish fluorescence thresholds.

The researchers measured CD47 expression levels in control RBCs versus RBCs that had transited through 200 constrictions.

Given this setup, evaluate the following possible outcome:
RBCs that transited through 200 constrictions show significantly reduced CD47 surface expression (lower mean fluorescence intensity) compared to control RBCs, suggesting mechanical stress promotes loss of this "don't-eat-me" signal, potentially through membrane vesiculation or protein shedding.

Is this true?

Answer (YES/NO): NO